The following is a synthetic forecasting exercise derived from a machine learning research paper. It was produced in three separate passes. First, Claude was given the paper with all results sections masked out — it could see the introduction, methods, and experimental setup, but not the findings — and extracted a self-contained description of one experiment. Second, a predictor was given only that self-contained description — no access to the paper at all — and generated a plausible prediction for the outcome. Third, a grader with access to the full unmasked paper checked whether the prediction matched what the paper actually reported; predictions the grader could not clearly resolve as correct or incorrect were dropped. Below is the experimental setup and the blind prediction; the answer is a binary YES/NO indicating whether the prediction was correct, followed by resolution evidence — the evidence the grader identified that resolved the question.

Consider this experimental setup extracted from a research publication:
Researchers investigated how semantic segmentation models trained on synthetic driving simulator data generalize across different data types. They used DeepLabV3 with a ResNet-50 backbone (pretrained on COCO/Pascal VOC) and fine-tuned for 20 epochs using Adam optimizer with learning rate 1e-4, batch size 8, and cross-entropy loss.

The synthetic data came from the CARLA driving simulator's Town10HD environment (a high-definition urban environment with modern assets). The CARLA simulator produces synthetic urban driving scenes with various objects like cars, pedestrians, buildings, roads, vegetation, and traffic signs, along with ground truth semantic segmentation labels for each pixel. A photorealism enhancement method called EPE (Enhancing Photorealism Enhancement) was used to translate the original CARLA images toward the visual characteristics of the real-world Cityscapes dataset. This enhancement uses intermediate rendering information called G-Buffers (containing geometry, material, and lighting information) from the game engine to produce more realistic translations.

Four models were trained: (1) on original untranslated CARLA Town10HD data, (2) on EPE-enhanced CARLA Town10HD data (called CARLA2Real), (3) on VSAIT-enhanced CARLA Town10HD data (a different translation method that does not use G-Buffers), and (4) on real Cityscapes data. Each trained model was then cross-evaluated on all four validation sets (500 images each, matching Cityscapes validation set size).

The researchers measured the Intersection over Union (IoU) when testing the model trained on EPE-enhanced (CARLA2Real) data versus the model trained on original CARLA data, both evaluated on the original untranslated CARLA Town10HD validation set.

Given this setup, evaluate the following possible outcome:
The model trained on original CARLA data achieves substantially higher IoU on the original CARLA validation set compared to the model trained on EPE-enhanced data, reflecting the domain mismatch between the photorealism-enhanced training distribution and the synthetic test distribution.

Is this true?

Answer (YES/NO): YES